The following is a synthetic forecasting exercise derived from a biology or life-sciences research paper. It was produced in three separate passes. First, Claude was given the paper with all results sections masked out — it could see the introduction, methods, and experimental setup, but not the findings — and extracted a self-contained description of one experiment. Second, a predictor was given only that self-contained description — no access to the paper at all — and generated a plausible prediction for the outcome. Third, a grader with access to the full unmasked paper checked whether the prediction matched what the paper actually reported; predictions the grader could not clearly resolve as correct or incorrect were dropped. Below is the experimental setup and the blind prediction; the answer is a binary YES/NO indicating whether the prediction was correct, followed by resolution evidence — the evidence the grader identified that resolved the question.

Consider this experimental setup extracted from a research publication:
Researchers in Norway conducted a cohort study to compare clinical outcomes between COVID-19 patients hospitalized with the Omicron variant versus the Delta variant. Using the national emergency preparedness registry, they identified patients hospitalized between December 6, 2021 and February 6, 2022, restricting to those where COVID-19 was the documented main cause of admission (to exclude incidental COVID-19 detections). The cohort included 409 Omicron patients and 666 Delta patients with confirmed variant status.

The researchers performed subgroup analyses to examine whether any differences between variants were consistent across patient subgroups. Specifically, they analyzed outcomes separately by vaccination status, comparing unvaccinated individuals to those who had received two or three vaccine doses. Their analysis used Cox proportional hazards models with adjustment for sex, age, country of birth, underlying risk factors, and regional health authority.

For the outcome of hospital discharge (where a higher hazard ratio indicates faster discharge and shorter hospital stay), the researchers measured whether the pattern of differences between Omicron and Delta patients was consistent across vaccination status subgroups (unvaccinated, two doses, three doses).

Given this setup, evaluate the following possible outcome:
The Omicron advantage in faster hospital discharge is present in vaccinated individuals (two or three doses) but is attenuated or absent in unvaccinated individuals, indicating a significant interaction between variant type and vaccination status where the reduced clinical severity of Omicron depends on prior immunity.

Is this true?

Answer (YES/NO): NO